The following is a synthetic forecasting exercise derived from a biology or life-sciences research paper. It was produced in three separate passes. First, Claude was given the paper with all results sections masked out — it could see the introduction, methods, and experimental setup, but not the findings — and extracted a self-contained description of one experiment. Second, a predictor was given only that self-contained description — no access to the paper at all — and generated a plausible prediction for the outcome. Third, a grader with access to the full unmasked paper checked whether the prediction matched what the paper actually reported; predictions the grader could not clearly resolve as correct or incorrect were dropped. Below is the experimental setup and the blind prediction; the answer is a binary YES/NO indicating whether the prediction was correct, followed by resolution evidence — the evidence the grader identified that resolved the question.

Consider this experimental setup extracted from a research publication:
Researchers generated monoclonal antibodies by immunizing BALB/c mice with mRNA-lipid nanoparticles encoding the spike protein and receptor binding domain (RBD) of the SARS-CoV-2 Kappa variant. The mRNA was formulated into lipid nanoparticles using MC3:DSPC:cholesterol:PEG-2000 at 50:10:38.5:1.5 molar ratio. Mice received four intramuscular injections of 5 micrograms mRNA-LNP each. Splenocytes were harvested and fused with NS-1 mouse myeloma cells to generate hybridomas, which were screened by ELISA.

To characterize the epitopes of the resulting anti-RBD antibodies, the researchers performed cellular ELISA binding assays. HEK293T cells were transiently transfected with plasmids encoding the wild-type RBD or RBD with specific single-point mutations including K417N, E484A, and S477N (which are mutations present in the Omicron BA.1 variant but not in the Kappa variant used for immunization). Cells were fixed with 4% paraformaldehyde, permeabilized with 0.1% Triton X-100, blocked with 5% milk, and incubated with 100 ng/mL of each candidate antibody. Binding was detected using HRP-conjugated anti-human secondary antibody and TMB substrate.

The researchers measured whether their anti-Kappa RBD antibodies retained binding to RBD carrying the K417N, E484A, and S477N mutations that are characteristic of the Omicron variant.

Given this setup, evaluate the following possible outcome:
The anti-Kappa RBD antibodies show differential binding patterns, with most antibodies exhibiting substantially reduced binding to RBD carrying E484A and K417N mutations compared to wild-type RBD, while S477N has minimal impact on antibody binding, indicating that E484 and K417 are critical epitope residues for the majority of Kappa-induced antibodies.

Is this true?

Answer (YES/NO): NO